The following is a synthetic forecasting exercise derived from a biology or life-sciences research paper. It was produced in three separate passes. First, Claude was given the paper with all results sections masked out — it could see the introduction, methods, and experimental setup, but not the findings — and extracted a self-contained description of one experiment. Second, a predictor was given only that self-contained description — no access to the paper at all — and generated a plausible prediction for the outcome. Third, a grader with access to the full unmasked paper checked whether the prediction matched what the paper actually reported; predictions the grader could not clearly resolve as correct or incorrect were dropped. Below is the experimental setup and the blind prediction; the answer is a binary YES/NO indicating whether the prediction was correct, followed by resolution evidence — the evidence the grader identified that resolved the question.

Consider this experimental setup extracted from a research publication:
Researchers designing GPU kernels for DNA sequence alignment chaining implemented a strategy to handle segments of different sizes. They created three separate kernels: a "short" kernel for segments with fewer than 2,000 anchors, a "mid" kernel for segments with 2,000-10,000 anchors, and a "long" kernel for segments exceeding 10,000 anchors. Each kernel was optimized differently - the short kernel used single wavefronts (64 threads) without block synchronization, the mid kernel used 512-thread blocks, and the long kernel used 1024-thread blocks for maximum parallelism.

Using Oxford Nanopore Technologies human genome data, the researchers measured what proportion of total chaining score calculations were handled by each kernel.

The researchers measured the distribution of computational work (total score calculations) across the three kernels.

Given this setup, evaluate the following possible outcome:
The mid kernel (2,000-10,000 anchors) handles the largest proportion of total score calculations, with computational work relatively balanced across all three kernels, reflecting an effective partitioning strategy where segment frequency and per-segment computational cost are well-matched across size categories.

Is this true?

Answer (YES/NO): NO